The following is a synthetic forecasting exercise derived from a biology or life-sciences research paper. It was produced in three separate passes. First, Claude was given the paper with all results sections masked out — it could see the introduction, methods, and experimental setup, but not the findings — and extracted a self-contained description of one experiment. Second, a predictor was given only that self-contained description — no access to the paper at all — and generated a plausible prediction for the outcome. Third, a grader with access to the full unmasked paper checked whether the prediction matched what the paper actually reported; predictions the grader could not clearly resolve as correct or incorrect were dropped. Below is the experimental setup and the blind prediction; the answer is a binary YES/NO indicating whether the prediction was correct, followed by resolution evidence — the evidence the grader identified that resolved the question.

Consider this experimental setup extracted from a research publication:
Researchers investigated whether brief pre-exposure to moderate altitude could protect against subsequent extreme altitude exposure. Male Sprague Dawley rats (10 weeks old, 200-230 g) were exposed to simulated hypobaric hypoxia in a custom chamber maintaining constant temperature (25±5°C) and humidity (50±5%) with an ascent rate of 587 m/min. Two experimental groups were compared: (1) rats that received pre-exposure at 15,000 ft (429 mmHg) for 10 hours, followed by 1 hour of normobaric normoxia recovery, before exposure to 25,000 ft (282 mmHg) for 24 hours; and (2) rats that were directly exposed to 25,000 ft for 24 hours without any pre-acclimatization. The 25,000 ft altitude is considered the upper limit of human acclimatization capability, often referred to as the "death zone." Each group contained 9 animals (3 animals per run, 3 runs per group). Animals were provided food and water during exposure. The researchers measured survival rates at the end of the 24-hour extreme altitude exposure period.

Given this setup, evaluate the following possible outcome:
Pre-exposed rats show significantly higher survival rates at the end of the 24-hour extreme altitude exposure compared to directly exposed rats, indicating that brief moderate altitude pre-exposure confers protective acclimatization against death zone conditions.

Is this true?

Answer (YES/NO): YES